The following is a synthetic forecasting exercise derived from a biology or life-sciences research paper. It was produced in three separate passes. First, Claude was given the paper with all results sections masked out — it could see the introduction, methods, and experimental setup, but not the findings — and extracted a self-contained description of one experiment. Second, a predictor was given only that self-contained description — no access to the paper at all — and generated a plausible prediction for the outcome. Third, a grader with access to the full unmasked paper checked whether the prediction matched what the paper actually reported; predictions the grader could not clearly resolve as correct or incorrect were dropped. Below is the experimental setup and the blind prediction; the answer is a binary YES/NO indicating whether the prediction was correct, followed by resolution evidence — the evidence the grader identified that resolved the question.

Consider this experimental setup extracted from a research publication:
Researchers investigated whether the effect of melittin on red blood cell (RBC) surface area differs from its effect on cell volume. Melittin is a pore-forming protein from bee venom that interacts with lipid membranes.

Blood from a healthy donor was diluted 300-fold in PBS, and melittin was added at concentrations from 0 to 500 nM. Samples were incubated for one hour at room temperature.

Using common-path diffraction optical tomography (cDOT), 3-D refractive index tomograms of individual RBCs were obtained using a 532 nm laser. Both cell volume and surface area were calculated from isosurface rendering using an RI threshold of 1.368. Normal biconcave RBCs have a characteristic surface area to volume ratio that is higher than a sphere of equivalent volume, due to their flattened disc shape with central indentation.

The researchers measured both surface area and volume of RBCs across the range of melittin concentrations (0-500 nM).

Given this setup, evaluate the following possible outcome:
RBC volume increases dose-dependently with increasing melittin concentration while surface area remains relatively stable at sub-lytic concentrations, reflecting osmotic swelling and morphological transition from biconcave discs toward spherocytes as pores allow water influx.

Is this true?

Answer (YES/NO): NO